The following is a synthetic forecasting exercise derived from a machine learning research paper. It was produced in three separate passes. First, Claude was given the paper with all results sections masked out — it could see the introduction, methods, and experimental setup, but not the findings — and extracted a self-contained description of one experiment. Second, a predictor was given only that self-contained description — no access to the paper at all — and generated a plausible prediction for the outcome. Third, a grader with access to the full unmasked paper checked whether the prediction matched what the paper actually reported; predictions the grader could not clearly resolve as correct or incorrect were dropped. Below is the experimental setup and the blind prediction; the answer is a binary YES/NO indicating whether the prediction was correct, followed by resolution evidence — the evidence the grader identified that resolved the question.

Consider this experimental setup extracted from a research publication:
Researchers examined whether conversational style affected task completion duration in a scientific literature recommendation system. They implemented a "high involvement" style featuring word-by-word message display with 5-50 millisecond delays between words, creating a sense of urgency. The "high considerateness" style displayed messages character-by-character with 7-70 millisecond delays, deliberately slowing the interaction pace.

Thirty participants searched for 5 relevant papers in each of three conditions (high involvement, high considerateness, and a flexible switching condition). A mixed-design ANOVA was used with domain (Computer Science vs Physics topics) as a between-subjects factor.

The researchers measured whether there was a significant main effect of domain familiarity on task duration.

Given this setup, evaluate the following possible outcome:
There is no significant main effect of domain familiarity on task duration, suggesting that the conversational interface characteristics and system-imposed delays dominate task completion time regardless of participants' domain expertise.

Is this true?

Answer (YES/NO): YES